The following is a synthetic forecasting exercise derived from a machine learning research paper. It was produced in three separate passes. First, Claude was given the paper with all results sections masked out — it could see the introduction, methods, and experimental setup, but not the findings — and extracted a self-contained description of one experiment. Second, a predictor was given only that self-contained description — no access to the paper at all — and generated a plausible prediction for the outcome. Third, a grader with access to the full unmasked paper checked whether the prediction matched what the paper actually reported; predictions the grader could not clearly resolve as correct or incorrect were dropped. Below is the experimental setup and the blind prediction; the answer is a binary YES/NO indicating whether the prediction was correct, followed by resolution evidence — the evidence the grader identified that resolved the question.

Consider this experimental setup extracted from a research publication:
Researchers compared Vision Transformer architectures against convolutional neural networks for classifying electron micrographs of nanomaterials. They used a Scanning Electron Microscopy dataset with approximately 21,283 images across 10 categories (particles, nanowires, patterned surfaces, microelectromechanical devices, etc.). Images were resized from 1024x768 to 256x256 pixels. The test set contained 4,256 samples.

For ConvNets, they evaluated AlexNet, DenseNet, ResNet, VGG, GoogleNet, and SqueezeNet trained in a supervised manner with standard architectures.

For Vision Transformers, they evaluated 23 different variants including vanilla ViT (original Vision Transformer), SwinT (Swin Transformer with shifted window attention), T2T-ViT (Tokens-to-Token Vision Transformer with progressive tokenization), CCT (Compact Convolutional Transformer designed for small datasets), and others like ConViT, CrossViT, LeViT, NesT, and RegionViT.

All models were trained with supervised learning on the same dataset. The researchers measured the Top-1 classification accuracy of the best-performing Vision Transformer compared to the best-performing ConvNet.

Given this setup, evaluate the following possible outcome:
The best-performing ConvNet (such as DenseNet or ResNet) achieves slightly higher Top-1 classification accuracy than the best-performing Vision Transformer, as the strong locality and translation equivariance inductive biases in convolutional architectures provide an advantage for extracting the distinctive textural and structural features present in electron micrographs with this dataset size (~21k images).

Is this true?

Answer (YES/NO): NO